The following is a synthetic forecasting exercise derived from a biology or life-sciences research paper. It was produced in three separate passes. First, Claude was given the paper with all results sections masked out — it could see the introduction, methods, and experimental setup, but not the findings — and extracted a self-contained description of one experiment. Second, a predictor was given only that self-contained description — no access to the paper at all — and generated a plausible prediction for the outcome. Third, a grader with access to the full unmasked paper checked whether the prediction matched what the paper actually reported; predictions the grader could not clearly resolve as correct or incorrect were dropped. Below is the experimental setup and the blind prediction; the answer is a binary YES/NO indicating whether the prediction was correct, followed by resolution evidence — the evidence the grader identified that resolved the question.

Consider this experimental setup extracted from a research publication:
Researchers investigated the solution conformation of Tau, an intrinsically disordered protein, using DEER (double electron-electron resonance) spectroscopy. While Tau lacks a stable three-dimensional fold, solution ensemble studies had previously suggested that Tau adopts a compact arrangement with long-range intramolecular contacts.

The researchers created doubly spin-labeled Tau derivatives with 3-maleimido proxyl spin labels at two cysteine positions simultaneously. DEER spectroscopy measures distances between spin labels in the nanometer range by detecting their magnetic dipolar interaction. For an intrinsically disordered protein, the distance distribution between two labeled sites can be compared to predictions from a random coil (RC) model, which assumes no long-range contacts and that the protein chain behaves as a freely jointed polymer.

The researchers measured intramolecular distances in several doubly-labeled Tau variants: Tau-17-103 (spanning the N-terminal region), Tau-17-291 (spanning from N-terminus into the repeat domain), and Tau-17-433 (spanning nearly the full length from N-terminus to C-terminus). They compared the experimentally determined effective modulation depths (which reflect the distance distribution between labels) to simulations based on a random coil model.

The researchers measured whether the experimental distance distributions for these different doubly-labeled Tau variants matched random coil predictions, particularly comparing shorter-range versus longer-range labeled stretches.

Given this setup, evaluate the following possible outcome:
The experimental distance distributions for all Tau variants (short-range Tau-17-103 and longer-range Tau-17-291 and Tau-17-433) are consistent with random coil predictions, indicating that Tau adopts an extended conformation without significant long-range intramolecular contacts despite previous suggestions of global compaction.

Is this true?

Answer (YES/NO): NO